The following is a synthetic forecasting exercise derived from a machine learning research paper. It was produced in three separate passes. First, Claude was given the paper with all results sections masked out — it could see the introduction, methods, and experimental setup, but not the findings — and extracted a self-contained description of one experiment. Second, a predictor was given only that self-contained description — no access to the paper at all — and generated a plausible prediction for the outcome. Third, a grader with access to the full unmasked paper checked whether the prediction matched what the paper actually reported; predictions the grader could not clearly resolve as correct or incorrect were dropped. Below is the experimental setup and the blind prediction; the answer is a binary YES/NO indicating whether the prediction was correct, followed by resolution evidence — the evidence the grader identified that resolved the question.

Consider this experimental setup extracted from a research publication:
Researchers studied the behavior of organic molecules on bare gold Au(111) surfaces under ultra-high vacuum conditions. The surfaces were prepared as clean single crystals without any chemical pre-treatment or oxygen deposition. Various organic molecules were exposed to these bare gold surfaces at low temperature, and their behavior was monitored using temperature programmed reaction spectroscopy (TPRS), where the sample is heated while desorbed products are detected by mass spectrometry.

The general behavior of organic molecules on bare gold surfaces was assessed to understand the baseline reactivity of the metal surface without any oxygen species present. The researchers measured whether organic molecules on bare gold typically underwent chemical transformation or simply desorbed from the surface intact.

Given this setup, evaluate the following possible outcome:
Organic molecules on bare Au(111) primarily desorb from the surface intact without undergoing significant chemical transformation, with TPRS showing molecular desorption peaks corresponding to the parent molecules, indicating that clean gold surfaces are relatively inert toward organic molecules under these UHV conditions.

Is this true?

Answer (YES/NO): YES